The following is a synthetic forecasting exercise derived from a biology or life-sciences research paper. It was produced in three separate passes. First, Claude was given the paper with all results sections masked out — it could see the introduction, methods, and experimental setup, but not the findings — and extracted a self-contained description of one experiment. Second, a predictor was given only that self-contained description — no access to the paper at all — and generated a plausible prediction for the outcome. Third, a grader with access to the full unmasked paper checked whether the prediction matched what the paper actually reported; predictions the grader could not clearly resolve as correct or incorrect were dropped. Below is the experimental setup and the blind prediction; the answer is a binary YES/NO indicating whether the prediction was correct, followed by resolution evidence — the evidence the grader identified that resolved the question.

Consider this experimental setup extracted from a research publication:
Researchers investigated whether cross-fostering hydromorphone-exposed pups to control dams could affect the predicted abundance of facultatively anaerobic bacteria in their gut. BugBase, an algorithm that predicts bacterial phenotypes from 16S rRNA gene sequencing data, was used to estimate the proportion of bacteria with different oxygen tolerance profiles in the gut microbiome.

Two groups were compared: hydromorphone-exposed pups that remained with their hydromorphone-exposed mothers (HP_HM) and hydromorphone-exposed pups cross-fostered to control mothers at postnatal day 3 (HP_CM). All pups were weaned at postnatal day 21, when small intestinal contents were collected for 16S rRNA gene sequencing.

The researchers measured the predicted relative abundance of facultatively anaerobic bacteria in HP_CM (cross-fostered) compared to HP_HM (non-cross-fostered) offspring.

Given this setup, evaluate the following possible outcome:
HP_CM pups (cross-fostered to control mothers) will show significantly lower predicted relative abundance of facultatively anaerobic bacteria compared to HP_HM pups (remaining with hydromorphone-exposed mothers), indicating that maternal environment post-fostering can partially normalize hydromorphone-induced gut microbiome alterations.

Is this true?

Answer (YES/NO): YES